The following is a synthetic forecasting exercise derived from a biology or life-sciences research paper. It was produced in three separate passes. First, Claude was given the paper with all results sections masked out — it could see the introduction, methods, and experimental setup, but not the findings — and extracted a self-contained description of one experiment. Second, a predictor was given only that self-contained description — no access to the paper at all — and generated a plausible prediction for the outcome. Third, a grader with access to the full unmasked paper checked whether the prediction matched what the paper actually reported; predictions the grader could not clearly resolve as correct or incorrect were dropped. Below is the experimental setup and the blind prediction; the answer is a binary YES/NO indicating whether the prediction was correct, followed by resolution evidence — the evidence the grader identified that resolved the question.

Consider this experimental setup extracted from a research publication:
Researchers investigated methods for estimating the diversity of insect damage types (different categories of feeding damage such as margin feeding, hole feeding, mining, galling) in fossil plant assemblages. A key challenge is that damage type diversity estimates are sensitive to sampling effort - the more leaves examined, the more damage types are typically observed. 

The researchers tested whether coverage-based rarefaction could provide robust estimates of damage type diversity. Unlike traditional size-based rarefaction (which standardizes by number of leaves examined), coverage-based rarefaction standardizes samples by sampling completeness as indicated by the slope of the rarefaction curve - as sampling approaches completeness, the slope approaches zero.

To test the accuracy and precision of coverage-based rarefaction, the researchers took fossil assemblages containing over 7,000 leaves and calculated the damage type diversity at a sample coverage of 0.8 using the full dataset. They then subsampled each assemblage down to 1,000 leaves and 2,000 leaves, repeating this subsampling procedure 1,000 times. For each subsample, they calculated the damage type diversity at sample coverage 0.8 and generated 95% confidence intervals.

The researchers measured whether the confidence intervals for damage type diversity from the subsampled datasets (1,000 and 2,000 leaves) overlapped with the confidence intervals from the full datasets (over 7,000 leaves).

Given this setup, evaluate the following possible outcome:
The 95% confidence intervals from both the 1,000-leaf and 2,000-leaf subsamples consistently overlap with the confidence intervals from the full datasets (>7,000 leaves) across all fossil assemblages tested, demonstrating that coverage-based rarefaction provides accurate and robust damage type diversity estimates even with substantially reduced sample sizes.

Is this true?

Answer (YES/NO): NO